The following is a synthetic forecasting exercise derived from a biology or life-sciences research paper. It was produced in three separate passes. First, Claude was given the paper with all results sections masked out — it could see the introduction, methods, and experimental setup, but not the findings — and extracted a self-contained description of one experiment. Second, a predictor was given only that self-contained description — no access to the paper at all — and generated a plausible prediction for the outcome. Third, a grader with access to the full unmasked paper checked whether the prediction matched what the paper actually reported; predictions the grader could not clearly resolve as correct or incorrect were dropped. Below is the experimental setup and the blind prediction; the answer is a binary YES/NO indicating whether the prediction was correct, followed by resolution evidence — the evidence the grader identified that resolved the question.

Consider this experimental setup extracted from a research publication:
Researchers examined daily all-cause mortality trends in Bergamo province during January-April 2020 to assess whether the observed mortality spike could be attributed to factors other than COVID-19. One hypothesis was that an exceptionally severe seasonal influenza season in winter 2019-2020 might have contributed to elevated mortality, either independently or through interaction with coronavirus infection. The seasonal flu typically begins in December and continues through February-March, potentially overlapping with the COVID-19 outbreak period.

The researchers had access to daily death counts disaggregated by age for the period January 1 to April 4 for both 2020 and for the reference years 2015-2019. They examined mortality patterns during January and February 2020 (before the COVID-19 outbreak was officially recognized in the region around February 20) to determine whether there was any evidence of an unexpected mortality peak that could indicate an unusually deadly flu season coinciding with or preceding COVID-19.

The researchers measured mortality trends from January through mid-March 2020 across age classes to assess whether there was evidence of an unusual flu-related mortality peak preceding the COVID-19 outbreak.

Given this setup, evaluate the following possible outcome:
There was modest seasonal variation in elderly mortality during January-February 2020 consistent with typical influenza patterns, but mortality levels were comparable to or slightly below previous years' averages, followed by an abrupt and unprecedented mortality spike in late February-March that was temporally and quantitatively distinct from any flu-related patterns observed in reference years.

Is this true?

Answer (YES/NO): YES